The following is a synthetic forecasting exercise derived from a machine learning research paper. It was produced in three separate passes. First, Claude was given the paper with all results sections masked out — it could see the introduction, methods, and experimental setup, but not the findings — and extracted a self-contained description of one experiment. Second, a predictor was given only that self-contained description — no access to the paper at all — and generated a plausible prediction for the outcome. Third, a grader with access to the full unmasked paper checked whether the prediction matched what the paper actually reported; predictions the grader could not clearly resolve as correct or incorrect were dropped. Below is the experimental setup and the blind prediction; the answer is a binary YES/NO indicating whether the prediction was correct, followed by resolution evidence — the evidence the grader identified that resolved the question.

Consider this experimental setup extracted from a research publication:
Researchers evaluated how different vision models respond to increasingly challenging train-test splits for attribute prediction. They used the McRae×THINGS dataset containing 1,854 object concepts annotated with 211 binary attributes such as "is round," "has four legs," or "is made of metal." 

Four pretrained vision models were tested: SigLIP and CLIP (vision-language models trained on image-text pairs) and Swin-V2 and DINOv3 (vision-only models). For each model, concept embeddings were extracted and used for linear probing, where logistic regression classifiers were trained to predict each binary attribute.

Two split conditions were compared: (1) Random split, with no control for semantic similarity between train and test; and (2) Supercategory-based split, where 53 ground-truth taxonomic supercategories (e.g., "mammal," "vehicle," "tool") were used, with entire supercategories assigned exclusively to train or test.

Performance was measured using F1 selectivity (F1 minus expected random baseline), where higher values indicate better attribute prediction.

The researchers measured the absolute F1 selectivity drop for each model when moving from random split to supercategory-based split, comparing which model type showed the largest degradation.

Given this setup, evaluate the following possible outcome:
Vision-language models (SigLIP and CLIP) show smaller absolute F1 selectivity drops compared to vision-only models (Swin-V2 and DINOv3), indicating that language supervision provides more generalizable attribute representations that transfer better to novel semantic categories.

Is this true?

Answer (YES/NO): NO